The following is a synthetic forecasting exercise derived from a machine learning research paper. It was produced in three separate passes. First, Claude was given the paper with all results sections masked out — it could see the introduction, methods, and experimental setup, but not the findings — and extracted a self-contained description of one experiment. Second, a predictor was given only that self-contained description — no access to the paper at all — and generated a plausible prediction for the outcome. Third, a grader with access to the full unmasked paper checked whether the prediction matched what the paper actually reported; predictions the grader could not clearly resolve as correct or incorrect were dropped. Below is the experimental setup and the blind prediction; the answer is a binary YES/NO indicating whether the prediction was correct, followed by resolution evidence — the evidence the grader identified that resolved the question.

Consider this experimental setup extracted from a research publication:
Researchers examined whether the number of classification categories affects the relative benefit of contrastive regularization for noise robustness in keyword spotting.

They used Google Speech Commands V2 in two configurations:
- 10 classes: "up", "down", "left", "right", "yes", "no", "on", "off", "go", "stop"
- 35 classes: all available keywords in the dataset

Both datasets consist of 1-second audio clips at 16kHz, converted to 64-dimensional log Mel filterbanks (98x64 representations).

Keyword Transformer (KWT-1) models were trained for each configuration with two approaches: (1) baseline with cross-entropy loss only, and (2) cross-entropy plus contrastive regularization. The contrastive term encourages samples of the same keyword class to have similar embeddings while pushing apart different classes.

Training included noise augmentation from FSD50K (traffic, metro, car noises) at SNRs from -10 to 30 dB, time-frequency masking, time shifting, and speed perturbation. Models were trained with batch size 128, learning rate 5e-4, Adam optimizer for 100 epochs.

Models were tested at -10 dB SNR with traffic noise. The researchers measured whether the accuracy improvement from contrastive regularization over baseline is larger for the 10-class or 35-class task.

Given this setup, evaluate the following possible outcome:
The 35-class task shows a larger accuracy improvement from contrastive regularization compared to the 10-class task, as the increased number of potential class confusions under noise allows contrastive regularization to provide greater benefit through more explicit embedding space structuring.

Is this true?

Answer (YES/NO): NO